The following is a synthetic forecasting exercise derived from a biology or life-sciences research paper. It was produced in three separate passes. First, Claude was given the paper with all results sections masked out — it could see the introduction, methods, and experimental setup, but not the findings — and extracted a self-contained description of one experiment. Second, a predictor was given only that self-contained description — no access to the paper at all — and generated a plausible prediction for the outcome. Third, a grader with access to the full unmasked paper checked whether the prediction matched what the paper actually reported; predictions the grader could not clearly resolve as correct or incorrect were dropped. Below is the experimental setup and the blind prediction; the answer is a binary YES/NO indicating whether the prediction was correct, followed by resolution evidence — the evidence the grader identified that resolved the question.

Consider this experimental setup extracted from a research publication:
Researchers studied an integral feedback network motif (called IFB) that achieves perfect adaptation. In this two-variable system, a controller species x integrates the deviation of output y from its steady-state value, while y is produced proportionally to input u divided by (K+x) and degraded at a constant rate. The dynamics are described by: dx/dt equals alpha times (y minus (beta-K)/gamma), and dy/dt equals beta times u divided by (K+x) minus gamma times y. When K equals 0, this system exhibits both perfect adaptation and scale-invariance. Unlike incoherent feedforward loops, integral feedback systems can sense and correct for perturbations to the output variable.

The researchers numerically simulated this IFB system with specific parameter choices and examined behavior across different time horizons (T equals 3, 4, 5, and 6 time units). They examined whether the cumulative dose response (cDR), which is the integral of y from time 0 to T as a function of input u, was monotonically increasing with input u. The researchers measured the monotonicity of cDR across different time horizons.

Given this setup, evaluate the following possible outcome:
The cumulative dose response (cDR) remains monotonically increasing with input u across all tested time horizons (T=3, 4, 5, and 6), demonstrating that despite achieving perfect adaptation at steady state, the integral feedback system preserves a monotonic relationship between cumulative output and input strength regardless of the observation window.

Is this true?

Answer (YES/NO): NO